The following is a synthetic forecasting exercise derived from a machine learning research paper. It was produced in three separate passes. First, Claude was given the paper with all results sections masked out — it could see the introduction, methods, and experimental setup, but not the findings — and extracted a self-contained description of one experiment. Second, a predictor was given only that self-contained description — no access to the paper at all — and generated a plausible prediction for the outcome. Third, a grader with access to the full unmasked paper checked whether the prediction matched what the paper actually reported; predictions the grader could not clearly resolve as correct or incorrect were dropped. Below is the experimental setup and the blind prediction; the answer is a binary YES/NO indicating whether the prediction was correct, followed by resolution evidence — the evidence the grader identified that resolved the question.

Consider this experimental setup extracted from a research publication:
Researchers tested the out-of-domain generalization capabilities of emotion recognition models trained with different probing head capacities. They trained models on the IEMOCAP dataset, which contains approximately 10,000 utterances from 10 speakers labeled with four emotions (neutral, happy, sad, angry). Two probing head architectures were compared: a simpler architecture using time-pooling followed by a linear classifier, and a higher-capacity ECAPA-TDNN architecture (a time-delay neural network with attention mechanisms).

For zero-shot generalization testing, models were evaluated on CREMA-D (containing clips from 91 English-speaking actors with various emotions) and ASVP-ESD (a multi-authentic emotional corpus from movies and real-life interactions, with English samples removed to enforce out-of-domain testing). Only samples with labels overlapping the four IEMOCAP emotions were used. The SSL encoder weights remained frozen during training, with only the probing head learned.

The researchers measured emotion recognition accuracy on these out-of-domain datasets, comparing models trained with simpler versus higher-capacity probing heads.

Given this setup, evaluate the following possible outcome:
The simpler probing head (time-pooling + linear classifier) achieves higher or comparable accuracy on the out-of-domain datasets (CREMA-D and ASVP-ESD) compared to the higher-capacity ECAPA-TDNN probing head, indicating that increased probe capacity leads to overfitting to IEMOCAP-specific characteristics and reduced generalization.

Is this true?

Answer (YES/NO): NO